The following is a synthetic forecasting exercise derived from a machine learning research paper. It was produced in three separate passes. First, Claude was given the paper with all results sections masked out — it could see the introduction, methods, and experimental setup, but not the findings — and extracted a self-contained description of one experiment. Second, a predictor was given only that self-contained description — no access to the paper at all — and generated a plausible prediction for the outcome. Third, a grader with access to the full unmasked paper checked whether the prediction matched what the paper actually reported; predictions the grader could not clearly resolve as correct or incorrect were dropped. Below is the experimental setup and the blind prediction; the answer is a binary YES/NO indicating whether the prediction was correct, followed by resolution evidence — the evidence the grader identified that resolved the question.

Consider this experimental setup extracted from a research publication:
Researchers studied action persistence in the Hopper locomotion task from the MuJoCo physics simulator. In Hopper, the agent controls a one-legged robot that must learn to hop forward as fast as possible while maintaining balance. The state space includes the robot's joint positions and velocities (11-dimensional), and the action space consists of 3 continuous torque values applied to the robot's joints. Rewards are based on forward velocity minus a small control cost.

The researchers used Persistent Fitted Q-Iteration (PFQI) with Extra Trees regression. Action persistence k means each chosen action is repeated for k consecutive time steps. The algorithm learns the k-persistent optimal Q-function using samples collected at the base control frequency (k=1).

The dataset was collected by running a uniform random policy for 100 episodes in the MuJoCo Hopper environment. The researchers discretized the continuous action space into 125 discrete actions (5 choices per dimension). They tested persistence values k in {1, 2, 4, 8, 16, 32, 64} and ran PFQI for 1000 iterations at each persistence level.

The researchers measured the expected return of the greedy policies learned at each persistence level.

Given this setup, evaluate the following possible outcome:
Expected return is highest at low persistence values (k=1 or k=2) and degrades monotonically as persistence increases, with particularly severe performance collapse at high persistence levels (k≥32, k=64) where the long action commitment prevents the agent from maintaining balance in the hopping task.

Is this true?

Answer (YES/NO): NO